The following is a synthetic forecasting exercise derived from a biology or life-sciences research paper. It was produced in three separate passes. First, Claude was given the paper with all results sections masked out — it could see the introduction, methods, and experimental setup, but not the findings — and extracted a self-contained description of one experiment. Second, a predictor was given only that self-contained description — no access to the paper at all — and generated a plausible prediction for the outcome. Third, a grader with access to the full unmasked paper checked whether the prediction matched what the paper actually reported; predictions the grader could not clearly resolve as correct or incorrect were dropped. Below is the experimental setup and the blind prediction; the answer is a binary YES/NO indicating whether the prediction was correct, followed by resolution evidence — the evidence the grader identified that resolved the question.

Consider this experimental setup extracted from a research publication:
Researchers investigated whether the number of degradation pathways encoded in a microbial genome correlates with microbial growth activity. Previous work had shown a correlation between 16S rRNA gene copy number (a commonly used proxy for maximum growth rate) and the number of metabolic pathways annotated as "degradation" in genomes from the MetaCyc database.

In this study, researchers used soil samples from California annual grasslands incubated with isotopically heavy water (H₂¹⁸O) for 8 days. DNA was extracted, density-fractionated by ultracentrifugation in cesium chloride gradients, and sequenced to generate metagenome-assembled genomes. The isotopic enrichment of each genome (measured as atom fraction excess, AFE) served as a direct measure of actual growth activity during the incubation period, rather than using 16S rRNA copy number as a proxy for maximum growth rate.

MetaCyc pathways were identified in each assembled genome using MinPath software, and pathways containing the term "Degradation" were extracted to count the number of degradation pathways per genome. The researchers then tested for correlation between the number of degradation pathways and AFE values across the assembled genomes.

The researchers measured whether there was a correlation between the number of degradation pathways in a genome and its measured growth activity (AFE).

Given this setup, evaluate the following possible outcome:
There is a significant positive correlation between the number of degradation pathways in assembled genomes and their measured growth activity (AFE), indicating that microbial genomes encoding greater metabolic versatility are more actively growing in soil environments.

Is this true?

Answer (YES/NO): NO